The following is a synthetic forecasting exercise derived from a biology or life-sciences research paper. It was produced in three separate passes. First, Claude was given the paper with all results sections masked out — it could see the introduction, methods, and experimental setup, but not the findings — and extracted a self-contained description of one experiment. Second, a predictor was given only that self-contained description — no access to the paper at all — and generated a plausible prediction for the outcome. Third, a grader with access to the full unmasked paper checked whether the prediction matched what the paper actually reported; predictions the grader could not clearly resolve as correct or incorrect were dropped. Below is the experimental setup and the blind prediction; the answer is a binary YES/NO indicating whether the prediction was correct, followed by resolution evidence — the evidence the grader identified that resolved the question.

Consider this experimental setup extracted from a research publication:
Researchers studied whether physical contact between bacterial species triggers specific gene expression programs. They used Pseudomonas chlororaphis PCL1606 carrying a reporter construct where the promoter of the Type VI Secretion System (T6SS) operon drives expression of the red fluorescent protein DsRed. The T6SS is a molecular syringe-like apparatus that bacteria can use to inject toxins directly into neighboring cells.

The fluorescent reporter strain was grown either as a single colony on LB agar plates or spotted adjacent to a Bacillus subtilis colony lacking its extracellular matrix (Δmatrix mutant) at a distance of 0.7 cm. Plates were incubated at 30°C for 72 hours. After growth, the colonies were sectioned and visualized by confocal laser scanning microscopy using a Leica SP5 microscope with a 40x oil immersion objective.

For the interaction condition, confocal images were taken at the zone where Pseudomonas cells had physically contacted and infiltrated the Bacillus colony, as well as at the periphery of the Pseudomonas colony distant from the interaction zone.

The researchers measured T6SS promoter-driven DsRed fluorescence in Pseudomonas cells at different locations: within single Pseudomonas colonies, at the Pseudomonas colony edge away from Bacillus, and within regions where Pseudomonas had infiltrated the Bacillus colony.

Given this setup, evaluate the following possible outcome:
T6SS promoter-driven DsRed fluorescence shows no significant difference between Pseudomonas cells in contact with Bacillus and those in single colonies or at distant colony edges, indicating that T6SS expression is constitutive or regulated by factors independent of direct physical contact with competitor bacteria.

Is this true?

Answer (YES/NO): NO